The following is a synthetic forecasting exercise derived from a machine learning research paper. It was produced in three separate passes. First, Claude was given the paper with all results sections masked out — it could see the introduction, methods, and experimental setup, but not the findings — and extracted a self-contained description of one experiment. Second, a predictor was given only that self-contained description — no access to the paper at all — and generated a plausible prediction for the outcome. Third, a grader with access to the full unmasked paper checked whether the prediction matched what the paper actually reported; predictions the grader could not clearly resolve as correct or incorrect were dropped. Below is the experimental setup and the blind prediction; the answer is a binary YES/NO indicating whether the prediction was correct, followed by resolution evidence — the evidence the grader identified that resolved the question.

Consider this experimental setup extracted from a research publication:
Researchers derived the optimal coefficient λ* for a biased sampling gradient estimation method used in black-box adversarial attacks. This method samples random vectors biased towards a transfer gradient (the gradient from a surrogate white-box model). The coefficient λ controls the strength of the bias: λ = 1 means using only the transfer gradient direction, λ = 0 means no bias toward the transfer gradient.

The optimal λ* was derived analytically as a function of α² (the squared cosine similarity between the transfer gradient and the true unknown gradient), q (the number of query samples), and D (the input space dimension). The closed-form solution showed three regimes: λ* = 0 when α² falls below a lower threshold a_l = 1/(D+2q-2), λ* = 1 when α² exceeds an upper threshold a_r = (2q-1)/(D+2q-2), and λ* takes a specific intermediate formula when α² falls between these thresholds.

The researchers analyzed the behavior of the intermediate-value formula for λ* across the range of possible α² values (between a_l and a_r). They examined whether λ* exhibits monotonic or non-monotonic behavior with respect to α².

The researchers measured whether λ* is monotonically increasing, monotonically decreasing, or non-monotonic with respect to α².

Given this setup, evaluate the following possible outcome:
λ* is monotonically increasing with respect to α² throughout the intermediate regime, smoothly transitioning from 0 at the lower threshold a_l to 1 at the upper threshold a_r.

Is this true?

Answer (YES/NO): YES